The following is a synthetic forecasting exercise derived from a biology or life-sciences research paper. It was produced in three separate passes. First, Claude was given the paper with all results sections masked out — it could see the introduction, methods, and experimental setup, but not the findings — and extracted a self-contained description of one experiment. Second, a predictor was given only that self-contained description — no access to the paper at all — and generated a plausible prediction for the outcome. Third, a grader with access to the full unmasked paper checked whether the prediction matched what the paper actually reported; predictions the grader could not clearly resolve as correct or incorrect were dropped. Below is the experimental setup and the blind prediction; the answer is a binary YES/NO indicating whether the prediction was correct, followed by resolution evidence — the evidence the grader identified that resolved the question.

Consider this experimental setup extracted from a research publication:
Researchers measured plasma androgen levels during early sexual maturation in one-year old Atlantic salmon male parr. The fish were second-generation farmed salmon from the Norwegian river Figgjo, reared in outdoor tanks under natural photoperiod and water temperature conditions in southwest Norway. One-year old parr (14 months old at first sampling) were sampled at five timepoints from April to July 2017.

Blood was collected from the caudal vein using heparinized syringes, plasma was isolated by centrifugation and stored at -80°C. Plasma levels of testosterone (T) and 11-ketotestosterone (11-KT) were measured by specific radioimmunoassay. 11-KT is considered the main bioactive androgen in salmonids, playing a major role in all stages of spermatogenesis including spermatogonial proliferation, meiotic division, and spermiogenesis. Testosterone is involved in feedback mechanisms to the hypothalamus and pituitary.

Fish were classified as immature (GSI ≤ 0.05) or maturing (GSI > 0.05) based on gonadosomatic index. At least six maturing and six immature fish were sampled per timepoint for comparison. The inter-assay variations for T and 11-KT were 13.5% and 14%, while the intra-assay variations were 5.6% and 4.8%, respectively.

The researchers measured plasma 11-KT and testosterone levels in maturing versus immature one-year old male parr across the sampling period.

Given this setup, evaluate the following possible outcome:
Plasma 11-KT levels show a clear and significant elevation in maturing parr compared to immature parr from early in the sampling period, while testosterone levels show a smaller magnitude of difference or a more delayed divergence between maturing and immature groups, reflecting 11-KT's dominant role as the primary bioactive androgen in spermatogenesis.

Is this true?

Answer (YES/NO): NO